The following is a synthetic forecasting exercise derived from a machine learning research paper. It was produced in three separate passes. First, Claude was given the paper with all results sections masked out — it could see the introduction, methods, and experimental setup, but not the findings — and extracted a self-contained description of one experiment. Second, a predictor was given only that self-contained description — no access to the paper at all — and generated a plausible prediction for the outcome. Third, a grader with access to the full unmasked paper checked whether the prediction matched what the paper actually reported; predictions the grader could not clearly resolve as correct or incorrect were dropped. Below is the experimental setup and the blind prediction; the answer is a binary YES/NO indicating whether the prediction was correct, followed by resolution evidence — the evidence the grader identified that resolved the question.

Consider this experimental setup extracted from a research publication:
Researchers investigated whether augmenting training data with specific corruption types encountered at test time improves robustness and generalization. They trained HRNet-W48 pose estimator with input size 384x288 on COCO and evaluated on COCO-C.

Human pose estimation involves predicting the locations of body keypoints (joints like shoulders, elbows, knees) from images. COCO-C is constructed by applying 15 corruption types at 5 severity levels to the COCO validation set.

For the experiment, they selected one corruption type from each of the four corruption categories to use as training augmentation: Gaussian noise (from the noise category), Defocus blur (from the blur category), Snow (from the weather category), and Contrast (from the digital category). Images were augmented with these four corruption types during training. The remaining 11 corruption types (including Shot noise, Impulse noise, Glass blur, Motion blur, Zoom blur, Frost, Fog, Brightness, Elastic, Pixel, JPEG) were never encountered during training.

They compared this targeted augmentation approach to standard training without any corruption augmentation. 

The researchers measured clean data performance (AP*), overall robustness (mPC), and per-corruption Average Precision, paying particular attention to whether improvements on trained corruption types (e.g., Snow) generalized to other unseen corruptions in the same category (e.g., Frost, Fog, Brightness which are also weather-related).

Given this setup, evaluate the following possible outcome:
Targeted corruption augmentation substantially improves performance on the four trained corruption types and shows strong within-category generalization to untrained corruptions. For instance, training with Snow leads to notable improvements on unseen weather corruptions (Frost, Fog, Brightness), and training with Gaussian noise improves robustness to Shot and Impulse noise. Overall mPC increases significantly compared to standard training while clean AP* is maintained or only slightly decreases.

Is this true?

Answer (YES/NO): NO